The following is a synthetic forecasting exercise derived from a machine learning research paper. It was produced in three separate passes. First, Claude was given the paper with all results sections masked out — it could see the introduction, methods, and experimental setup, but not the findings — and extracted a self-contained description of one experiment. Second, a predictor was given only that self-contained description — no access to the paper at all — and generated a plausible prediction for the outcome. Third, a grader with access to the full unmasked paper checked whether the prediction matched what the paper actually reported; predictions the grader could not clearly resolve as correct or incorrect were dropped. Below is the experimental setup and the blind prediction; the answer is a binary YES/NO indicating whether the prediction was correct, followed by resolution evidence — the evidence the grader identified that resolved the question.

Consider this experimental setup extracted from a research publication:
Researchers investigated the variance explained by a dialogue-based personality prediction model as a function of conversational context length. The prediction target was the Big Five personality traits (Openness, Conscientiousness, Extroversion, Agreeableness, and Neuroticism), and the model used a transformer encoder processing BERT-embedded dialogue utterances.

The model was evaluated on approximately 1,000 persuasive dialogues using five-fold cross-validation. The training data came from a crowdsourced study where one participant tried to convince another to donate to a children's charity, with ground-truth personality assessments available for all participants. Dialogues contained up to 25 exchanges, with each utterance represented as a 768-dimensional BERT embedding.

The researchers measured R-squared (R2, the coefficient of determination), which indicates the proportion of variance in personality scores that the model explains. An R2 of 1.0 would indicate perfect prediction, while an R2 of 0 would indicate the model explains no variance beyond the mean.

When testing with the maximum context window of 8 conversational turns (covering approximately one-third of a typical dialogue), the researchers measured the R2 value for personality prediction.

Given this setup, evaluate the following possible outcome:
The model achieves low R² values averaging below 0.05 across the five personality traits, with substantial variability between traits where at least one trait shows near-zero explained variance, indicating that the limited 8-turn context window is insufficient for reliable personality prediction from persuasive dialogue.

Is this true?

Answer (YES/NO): NO